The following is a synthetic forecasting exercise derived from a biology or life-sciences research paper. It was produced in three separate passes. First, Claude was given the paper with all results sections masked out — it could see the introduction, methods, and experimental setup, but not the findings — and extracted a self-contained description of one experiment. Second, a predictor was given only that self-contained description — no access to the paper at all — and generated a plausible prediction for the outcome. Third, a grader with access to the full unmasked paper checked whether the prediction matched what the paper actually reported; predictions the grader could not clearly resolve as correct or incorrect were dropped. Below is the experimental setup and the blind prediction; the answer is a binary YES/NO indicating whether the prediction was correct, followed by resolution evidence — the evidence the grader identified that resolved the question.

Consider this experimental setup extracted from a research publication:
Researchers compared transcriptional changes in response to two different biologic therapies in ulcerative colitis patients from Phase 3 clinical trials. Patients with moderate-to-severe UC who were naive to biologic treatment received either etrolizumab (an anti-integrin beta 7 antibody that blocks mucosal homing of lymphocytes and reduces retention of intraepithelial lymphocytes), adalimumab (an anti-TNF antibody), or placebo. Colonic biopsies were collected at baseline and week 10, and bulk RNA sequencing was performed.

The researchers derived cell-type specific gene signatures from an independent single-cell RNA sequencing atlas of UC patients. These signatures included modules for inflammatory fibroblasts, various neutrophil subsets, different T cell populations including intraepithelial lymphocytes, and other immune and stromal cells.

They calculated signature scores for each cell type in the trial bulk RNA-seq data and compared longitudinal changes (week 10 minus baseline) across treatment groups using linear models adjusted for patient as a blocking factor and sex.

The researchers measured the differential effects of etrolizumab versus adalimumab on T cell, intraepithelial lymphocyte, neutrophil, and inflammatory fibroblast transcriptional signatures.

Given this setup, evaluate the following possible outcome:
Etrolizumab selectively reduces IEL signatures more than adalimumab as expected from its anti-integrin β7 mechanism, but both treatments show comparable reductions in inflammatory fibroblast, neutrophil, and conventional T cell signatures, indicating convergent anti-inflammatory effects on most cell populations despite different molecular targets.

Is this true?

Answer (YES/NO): NO